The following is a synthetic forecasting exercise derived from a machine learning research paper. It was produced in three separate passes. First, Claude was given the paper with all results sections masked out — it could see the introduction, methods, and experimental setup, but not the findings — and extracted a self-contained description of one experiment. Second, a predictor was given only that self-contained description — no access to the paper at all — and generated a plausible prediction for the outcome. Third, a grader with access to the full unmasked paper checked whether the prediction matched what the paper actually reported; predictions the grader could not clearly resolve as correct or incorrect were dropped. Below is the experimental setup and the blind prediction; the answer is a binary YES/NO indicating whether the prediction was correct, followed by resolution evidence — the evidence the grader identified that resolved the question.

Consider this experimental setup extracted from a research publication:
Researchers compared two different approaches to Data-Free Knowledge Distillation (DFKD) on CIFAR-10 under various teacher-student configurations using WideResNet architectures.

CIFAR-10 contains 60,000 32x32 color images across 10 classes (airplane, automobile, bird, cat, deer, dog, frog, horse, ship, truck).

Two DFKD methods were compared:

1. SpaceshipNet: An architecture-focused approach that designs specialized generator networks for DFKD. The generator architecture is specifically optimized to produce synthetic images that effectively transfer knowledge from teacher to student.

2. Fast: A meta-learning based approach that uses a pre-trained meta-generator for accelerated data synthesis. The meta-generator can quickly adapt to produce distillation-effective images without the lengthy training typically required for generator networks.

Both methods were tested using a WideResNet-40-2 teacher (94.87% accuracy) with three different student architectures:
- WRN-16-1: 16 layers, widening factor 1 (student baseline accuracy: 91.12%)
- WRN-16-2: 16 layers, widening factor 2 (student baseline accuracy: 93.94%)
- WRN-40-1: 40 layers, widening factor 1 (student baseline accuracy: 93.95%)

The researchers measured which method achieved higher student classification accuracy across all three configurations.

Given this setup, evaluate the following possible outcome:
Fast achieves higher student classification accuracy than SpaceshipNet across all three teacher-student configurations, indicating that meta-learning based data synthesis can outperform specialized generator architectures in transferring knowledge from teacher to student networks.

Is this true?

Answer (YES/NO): NO